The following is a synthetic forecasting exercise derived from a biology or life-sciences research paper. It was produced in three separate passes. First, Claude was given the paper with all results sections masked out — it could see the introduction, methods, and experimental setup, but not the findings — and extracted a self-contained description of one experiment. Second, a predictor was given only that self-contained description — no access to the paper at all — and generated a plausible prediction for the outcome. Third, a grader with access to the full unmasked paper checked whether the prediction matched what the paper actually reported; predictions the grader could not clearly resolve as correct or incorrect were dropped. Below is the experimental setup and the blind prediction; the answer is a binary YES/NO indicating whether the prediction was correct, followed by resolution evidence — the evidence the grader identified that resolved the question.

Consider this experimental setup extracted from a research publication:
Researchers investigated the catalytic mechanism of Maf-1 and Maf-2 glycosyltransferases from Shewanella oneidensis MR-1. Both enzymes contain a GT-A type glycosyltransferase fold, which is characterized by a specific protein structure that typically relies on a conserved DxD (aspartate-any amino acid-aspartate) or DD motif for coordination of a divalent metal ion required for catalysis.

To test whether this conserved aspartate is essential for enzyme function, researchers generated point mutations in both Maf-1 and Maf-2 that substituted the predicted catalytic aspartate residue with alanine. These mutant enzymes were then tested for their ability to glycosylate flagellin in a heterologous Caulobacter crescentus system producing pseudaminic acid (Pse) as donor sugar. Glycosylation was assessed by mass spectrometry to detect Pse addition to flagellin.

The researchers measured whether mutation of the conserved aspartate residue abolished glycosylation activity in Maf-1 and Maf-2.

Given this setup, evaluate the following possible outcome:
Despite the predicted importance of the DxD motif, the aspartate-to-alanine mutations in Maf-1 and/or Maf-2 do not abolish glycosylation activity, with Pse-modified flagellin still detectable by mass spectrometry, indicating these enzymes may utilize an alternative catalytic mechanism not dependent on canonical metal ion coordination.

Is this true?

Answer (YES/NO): NO